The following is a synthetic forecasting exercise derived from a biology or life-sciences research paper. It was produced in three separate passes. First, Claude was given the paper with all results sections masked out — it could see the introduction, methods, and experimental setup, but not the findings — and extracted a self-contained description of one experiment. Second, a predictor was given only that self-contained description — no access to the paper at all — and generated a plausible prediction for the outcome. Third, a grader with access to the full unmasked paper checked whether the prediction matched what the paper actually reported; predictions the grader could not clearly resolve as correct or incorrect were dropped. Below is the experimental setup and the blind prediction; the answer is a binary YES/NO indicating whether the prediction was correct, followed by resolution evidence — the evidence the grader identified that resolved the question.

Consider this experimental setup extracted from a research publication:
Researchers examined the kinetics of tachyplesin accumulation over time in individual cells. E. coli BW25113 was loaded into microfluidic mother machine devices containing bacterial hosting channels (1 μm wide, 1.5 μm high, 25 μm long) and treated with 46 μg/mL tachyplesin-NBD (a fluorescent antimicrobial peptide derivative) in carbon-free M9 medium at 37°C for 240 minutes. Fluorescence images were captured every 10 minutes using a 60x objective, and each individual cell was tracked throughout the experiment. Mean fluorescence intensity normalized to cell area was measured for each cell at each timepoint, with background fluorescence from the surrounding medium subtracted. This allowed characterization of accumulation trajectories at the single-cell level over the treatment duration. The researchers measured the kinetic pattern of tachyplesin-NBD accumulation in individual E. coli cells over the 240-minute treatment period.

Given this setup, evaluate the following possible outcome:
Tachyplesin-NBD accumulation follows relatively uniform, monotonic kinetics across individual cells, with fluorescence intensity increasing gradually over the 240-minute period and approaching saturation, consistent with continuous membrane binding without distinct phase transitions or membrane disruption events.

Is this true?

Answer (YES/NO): NO